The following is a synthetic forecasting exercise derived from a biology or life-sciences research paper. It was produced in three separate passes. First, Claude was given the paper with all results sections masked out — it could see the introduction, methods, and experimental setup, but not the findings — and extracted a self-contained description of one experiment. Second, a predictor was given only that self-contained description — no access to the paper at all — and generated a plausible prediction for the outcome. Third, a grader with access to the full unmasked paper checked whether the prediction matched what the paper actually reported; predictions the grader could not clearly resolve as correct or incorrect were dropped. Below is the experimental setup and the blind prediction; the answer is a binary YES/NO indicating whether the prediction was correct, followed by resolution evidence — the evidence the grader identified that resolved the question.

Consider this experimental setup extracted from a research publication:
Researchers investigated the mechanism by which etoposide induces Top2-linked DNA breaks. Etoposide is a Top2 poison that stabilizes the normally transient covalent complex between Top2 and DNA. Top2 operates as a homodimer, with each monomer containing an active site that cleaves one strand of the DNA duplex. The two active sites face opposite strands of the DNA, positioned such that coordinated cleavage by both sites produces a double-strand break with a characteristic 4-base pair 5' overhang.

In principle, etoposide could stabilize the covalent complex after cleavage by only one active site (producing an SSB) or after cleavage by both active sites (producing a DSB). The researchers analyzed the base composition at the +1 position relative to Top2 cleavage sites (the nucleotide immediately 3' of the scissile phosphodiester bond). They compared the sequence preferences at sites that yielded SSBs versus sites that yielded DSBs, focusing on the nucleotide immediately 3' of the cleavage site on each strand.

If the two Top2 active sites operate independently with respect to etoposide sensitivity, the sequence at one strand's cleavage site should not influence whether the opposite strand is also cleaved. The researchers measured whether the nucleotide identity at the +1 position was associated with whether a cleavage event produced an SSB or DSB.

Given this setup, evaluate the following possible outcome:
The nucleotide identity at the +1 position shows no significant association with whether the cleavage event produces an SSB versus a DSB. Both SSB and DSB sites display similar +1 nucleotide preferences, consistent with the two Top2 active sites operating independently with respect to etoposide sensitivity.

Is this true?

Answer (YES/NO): NO